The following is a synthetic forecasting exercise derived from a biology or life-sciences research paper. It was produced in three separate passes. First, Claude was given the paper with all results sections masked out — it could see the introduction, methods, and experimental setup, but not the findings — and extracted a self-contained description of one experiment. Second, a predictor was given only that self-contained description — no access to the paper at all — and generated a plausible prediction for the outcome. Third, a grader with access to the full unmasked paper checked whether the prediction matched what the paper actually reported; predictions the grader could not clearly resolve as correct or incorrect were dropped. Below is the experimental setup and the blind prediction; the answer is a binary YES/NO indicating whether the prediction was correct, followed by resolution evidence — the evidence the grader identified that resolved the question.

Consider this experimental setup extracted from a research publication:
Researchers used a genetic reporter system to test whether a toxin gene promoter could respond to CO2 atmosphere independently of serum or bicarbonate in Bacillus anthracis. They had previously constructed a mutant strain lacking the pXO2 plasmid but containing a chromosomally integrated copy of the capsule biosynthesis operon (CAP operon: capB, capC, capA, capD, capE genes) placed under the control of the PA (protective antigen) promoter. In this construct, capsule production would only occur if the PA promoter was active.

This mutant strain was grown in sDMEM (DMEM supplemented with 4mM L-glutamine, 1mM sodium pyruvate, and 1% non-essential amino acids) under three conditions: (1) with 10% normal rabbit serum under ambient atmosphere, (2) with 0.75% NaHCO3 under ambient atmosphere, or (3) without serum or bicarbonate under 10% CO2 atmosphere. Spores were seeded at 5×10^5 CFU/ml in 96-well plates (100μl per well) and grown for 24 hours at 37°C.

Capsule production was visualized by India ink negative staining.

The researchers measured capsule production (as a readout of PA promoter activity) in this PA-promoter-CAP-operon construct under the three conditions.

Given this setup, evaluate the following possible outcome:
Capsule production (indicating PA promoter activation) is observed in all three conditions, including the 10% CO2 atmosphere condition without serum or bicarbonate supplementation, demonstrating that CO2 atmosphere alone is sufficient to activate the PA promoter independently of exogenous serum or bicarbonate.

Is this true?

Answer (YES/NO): NO